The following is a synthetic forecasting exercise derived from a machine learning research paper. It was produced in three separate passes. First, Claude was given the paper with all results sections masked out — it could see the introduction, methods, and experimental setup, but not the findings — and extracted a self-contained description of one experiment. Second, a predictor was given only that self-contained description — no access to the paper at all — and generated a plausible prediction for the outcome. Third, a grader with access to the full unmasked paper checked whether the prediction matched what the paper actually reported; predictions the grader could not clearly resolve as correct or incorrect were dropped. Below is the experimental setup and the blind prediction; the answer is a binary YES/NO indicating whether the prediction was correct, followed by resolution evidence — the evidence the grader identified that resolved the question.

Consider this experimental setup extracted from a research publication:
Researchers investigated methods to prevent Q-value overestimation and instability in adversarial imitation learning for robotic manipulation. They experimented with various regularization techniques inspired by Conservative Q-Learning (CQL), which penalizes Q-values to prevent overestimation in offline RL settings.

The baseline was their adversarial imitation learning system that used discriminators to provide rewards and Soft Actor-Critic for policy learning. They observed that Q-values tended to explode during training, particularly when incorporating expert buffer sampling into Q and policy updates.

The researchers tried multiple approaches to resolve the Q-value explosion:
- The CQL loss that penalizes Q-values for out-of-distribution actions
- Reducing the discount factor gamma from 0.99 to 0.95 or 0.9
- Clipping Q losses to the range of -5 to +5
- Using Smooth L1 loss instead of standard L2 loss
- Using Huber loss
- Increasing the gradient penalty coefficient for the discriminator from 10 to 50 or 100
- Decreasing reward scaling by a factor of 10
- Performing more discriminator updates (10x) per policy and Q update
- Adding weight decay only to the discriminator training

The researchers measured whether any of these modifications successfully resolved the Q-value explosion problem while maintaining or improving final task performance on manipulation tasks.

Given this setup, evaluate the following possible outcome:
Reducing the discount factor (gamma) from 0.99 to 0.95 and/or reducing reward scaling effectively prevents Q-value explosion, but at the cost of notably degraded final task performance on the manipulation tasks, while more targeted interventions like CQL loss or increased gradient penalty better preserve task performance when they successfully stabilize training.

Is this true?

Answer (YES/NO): NO